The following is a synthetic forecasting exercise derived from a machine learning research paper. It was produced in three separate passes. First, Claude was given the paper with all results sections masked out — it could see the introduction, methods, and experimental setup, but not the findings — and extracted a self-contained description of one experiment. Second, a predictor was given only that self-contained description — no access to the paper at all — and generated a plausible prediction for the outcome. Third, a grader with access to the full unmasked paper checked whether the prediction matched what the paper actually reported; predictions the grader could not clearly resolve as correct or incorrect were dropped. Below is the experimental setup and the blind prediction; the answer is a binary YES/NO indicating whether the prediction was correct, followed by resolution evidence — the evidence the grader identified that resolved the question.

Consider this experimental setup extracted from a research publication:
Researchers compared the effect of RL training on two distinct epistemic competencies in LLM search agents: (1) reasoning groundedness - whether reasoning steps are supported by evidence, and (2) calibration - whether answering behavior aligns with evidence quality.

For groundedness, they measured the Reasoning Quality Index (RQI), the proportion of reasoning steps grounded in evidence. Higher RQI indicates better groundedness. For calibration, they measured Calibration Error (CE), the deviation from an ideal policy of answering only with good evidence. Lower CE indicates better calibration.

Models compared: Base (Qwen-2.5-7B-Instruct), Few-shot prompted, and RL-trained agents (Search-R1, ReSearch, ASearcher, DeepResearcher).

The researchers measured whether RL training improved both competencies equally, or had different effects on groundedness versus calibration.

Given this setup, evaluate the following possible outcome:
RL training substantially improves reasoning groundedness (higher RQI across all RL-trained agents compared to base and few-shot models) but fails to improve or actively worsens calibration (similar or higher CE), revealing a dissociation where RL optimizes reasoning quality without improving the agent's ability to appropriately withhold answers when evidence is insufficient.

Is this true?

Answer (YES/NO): NO